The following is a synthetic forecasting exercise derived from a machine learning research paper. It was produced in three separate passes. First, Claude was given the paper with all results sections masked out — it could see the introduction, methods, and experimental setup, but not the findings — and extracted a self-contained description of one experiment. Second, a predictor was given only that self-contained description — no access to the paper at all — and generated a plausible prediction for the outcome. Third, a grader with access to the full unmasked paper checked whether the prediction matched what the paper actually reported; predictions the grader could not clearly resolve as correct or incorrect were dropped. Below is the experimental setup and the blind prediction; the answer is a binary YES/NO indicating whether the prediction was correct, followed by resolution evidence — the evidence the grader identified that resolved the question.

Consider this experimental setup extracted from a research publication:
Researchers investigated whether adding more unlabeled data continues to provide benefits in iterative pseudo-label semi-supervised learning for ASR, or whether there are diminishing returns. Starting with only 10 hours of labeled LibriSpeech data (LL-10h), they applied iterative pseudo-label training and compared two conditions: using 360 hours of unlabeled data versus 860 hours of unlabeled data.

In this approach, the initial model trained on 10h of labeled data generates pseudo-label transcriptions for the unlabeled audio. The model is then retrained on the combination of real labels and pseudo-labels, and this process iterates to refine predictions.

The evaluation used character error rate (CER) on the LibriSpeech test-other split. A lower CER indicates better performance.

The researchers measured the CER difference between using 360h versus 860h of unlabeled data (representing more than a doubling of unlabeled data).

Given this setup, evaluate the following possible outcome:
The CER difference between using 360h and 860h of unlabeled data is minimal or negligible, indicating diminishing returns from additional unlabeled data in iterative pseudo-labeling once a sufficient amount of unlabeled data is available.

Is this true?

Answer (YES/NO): NO